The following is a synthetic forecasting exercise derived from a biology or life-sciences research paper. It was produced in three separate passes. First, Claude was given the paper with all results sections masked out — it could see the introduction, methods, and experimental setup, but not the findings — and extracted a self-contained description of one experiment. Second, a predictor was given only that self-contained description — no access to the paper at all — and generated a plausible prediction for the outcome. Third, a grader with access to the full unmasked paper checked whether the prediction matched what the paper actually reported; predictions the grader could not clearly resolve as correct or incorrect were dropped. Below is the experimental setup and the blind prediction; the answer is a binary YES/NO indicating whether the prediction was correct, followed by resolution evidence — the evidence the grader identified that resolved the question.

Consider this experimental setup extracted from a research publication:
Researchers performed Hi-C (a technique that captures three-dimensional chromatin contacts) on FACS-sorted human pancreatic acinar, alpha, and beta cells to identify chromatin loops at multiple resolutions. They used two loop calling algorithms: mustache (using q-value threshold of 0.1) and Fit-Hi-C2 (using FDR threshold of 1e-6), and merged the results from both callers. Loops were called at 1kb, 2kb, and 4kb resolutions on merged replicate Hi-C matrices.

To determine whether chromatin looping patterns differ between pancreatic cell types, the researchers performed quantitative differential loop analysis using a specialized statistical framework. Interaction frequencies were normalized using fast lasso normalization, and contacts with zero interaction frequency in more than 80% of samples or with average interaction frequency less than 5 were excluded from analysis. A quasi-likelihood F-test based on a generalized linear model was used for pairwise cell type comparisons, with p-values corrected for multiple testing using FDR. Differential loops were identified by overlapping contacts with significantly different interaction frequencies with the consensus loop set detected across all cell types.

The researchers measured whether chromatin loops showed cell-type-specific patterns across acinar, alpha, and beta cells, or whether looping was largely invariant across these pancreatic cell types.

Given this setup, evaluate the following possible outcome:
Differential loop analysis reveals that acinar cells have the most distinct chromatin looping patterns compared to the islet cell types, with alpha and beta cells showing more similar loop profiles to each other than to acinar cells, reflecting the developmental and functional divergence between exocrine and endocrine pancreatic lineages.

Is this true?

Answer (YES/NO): YES